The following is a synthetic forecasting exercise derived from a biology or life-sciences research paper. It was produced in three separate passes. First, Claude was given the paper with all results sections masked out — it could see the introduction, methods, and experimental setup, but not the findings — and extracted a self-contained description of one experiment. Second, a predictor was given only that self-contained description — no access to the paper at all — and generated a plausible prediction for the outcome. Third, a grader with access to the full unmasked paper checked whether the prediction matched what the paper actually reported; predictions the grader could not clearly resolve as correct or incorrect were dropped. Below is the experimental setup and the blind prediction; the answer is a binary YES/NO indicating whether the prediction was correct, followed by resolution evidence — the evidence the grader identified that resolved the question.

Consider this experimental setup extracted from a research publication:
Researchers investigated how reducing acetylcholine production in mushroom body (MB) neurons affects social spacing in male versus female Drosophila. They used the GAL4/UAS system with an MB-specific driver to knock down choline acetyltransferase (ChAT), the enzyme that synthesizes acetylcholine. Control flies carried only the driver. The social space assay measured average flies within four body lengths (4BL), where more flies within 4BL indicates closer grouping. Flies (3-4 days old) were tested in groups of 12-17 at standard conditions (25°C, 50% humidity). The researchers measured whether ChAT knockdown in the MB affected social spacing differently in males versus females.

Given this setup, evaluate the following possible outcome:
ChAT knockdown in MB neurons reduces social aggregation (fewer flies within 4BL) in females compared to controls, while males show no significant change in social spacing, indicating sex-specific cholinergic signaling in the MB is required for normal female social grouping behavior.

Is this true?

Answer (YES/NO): NO